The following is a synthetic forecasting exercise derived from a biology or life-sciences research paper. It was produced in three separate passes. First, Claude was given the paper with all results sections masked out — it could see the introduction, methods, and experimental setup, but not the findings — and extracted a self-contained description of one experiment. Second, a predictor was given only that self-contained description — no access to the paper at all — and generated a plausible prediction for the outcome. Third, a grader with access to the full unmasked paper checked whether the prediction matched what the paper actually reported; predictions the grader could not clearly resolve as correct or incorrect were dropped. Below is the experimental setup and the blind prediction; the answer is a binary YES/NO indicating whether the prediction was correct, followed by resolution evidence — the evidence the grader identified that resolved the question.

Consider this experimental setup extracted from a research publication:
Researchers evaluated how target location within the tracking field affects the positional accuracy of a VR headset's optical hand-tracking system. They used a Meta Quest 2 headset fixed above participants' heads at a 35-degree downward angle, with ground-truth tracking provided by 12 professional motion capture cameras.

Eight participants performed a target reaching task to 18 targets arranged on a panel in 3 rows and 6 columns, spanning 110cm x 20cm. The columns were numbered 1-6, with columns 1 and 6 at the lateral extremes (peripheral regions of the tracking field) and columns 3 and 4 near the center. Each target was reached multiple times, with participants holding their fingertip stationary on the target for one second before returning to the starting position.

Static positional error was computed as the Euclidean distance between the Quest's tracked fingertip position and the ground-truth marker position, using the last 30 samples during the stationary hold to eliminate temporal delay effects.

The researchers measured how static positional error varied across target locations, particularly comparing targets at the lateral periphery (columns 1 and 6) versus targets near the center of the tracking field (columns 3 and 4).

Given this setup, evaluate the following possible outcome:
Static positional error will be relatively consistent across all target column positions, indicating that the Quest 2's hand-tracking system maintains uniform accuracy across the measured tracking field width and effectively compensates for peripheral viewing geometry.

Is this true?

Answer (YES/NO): NO